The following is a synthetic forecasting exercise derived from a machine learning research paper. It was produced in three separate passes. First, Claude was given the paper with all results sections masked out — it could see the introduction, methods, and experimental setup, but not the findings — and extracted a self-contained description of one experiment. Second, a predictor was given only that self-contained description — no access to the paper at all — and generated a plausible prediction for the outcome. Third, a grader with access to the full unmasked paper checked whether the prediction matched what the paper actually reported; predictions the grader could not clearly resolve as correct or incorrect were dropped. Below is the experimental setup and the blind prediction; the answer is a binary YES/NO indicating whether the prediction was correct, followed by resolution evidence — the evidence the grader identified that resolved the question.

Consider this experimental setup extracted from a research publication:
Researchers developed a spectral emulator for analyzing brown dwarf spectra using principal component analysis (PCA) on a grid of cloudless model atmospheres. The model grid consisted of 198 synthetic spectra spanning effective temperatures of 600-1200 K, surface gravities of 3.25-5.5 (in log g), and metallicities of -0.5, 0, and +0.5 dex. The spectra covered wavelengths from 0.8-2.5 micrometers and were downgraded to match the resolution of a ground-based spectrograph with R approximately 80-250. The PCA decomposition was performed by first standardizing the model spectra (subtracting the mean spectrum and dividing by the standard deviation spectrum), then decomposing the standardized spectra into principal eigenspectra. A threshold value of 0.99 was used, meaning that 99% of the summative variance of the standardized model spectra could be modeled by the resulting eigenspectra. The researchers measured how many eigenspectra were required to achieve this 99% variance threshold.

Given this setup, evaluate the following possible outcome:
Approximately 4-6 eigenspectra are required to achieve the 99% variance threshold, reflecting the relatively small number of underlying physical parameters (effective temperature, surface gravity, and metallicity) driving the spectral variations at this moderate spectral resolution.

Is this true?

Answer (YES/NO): NO